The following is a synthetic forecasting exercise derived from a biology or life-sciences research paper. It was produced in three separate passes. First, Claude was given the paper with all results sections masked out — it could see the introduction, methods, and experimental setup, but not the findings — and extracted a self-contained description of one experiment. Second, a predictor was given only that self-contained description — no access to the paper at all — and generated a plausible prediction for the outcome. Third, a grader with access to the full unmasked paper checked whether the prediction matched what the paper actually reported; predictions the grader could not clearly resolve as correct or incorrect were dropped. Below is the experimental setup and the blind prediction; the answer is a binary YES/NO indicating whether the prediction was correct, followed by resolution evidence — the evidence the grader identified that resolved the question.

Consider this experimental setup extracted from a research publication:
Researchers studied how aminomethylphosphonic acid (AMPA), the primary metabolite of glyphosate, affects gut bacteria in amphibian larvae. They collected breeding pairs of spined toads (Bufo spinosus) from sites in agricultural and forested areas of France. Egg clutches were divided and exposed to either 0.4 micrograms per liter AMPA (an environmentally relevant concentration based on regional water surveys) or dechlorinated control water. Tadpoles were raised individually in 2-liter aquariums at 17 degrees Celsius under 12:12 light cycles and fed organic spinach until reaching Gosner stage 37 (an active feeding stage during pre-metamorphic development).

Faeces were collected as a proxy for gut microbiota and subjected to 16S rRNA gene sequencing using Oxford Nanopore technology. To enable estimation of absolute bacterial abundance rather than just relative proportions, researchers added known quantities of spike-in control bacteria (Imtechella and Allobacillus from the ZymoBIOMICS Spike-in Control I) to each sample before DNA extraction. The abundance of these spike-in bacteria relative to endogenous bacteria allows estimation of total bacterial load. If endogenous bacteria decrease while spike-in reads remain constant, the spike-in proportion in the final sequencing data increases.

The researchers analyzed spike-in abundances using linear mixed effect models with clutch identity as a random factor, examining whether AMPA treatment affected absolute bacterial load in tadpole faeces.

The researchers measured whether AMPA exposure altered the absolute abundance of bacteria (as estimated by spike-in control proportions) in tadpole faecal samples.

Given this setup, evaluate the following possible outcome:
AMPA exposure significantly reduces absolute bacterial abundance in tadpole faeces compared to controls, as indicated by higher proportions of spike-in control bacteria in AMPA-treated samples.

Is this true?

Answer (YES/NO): YES